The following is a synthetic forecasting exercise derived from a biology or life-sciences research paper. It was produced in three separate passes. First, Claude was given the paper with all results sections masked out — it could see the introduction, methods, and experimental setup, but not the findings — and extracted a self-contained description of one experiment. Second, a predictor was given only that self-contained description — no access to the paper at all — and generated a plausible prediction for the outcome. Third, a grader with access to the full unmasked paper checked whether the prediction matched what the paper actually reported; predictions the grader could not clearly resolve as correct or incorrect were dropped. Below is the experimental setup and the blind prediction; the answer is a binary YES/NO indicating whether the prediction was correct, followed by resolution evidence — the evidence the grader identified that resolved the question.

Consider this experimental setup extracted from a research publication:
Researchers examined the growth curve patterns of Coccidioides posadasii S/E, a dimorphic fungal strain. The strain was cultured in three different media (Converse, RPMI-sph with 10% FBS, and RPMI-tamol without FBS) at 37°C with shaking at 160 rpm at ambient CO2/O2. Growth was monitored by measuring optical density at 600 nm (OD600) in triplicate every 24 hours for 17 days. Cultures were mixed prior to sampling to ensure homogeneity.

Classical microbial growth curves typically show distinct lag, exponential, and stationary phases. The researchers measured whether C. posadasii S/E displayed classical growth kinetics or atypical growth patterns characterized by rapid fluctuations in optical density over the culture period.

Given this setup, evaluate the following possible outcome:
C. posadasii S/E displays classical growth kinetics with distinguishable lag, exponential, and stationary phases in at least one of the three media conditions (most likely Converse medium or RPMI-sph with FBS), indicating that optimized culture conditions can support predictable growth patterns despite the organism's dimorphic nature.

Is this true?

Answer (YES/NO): NO